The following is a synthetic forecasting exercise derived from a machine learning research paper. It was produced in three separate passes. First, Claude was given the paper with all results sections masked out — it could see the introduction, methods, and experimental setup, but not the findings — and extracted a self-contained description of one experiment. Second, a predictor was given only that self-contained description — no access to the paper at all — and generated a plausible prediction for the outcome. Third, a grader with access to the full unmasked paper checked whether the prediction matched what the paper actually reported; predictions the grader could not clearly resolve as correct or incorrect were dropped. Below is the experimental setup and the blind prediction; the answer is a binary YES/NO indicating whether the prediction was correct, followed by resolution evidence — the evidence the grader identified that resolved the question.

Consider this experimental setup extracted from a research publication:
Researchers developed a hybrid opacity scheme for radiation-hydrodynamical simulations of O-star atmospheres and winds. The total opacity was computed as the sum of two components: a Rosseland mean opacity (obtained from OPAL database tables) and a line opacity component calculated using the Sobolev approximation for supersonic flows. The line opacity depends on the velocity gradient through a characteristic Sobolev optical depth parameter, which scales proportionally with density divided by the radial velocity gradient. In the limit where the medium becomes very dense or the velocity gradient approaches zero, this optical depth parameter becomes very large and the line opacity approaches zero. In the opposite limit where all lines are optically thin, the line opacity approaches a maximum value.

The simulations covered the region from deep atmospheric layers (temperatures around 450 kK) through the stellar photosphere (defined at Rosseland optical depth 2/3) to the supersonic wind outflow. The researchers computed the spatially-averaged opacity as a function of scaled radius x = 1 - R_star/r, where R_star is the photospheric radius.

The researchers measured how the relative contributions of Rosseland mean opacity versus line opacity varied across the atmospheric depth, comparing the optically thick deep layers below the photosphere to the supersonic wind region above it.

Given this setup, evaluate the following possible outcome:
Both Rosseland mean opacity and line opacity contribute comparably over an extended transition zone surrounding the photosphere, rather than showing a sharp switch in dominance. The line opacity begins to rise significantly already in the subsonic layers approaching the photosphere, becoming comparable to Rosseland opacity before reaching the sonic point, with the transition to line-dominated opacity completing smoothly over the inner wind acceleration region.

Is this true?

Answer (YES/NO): NO